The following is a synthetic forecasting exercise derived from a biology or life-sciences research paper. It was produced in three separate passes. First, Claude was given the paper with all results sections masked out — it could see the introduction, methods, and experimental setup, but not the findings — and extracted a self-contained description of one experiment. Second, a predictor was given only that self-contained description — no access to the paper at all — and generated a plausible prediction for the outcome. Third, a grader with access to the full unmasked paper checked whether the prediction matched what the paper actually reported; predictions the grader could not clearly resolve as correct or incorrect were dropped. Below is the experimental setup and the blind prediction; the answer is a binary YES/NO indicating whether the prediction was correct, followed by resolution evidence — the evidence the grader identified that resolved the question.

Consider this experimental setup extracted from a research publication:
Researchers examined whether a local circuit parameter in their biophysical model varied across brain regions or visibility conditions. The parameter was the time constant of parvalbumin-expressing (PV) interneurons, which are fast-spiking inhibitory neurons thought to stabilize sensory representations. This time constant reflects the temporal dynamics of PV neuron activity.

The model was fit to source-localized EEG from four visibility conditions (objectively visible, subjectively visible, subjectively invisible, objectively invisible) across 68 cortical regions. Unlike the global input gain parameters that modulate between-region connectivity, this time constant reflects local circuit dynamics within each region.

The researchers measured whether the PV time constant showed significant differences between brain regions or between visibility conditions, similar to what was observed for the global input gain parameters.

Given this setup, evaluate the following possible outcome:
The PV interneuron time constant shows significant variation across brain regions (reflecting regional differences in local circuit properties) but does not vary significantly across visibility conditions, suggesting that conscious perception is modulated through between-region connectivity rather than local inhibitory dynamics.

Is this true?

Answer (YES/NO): NO